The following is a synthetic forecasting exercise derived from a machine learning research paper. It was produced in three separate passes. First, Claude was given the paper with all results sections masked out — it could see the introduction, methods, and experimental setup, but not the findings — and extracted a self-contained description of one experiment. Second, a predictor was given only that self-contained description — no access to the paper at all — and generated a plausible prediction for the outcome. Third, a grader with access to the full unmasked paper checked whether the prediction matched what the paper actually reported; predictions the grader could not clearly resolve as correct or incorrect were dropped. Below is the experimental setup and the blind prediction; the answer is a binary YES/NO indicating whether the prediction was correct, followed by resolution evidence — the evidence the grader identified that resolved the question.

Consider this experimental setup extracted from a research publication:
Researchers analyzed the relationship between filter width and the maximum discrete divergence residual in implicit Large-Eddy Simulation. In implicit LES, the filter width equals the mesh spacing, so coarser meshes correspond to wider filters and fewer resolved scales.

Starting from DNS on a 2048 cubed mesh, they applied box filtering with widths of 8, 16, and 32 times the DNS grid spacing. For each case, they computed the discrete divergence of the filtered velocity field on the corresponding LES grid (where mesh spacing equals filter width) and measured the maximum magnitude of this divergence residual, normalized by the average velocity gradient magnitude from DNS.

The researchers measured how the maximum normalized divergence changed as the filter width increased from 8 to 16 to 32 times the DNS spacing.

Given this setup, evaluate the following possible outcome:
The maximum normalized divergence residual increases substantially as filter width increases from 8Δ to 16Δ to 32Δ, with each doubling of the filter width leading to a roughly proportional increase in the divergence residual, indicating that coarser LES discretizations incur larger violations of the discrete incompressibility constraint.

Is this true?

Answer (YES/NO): NO